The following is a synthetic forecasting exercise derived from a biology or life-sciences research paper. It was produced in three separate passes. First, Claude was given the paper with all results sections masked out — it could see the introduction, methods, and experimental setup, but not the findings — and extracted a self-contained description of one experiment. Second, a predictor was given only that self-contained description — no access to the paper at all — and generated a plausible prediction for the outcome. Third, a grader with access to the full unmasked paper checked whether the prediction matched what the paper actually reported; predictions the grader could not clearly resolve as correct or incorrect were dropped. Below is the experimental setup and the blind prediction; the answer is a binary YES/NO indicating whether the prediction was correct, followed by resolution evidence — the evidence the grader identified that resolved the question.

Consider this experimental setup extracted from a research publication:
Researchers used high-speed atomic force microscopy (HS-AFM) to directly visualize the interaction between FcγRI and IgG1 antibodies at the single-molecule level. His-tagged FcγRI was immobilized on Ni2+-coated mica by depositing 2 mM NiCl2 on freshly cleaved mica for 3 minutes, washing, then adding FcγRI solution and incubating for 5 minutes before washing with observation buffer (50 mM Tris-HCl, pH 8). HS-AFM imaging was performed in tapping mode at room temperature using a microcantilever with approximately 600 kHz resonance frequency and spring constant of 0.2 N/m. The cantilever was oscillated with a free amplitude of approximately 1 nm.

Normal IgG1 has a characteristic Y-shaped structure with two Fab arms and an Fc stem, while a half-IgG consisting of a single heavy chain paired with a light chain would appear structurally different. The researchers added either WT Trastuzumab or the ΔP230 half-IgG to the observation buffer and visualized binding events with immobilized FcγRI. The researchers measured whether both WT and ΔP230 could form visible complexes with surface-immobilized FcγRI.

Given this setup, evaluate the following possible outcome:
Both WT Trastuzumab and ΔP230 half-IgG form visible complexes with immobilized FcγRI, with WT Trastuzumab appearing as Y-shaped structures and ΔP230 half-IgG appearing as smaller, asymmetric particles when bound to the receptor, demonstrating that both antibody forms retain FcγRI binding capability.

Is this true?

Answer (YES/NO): YES